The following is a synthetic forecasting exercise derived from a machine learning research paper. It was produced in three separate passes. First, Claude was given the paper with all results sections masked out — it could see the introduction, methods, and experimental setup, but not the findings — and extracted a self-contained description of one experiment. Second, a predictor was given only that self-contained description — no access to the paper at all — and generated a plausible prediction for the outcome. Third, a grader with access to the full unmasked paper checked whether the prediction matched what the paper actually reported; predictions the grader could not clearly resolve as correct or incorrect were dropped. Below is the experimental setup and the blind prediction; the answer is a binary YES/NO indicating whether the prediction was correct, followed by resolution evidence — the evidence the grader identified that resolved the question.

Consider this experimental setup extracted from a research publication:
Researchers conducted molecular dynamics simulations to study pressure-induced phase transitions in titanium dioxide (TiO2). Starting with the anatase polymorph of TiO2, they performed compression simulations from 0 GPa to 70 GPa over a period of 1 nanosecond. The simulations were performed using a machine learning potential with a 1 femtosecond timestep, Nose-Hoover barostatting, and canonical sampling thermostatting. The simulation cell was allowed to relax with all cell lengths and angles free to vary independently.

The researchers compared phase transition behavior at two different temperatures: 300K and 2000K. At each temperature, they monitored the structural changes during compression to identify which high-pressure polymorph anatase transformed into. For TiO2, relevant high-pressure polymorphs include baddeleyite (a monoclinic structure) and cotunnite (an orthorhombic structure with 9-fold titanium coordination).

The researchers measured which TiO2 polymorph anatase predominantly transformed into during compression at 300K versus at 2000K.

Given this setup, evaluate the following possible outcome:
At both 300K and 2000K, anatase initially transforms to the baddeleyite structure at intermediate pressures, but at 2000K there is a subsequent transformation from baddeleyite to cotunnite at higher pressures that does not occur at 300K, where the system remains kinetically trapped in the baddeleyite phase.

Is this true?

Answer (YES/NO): NO